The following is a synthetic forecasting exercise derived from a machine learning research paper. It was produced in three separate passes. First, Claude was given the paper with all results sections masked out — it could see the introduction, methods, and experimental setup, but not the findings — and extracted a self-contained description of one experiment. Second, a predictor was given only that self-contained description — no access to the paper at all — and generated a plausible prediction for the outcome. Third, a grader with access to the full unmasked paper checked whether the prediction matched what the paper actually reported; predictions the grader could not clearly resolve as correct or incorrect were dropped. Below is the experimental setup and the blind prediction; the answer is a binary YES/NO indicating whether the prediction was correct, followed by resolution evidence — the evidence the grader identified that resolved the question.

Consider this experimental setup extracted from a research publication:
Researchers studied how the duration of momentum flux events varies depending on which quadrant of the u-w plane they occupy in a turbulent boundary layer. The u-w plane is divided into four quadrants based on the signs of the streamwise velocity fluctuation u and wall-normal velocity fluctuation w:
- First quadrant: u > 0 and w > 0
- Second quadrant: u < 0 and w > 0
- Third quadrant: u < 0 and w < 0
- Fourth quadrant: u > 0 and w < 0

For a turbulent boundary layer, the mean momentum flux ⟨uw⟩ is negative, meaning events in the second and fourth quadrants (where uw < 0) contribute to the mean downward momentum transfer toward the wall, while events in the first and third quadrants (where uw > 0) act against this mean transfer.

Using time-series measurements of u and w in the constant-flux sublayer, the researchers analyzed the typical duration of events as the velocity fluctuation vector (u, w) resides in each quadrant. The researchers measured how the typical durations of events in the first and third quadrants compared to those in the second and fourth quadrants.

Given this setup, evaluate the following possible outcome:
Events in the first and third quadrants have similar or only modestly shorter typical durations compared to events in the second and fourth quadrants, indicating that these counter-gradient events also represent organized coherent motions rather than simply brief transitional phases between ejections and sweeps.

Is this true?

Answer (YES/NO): NO